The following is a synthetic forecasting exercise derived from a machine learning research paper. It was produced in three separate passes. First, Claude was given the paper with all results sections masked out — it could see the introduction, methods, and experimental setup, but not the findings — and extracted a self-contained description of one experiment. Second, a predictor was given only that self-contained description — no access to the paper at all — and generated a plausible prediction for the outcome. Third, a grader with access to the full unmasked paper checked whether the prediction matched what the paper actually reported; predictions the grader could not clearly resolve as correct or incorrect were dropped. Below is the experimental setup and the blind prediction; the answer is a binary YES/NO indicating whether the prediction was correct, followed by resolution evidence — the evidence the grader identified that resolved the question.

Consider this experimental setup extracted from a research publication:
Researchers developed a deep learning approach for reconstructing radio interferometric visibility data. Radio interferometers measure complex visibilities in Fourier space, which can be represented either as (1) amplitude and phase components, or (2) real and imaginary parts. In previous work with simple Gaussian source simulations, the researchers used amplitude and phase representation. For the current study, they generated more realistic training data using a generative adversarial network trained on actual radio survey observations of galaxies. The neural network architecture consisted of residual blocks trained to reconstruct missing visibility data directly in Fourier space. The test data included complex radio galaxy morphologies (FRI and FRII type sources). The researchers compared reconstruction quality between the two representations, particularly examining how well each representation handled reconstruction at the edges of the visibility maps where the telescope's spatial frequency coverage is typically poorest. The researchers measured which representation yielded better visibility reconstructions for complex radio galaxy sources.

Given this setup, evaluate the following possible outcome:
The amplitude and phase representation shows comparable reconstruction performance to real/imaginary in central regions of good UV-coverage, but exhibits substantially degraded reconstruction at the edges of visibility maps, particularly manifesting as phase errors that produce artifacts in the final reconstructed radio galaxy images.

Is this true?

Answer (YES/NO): YES